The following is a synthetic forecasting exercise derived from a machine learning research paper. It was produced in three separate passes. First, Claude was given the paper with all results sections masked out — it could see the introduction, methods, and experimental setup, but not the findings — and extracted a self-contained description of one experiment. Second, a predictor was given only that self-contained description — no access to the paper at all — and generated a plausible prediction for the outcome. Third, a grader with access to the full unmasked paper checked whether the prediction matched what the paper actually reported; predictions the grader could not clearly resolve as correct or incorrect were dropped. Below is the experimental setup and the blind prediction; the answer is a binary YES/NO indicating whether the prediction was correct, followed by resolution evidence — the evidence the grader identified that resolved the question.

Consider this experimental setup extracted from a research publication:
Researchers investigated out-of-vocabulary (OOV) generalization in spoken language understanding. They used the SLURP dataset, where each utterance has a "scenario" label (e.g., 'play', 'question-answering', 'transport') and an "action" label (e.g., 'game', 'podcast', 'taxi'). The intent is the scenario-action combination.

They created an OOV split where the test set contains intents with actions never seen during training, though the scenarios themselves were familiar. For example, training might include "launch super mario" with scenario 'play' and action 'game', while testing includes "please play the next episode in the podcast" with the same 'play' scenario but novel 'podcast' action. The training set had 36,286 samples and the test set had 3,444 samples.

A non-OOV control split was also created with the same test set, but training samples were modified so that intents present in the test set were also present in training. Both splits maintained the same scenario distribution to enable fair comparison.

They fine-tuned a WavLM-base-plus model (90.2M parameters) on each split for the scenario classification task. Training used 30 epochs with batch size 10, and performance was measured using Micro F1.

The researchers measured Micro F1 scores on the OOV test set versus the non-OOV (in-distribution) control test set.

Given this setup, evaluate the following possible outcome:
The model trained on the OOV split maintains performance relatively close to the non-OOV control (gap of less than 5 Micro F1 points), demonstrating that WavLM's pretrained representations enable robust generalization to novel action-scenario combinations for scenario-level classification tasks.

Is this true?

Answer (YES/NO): NO